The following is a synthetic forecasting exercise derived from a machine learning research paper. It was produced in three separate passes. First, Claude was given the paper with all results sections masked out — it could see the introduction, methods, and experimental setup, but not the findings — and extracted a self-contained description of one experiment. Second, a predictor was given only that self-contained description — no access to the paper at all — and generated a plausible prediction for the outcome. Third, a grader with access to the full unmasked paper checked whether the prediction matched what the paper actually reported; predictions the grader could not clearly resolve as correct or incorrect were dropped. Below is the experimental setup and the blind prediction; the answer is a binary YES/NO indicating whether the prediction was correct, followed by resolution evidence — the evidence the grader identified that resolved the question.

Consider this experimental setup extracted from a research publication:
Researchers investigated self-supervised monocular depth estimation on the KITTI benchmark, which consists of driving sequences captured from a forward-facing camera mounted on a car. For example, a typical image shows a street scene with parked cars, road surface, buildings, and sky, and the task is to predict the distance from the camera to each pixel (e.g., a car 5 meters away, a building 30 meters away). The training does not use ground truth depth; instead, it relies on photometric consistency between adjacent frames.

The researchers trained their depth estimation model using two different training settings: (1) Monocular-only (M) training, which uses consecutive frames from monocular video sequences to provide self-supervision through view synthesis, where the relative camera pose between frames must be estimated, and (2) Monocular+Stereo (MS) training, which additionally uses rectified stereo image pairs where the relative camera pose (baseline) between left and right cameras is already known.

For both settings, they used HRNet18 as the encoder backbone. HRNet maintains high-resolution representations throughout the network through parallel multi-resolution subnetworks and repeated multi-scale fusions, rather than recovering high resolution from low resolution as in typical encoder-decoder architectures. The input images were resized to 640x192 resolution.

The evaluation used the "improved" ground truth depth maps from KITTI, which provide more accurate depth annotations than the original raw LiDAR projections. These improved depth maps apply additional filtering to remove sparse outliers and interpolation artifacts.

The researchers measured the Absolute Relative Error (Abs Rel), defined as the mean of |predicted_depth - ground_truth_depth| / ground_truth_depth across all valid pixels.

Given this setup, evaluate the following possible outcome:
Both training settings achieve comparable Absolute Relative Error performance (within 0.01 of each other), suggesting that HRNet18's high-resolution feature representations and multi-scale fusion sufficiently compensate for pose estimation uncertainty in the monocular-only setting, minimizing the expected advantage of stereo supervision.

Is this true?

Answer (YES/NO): YES